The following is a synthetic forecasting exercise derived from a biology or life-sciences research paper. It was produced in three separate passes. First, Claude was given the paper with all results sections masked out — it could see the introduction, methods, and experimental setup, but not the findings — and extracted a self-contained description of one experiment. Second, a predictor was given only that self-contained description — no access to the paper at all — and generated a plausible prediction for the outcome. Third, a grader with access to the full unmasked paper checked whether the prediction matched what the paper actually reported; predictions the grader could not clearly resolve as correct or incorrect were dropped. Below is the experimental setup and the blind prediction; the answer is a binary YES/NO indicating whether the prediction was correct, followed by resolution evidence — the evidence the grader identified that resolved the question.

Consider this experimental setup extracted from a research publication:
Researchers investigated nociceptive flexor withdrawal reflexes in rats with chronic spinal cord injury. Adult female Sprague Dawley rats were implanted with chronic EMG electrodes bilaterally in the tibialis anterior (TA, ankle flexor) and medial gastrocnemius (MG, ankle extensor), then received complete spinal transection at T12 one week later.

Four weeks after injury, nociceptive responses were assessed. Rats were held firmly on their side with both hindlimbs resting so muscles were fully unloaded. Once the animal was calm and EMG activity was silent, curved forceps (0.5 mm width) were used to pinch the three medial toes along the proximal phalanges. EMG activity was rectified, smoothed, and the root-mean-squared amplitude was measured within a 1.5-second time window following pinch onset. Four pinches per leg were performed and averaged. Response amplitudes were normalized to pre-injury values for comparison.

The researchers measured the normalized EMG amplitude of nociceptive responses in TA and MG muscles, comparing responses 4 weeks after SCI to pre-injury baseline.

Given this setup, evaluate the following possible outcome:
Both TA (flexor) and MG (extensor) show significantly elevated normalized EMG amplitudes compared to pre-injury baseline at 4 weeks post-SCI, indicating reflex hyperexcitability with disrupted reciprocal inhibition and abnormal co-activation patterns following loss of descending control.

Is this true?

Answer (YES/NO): NO